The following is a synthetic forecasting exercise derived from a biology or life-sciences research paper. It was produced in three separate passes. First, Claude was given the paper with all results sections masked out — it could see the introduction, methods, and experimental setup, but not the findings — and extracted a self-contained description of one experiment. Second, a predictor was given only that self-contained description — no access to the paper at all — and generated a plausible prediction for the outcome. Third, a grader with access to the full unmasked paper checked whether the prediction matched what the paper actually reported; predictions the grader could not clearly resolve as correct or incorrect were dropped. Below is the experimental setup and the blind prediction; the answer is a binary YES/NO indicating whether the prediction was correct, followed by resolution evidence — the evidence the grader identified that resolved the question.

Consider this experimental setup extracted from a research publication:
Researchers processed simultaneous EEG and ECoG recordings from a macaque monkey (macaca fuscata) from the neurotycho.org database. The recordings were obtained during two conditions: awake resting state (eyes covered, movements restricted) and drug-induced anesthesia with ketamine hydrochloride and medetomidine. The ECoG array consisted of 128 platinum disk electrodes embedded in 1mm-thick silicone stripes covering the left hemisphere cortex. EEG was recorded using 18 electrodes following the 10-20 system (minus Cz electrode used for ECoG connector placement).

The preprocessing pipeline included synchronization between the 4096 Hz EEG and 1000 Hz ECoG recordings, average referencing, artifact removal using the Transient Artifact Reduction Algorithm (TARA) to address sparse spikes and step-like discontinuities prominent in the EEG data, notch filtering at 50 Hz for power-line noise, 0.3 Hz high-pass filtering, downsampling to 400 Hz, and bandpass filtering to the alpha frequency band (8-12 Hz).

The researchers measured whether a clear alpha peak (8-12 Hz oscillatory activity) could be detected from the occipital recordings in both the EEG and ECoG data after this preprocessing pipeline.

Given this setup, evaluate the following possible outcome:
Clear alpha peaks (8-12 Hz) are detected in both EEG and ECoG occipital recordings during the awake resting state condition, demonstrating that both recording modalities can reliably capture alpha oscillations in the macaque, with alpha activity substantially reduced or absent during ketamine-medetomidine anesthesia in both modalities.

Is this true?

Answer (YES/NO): NO